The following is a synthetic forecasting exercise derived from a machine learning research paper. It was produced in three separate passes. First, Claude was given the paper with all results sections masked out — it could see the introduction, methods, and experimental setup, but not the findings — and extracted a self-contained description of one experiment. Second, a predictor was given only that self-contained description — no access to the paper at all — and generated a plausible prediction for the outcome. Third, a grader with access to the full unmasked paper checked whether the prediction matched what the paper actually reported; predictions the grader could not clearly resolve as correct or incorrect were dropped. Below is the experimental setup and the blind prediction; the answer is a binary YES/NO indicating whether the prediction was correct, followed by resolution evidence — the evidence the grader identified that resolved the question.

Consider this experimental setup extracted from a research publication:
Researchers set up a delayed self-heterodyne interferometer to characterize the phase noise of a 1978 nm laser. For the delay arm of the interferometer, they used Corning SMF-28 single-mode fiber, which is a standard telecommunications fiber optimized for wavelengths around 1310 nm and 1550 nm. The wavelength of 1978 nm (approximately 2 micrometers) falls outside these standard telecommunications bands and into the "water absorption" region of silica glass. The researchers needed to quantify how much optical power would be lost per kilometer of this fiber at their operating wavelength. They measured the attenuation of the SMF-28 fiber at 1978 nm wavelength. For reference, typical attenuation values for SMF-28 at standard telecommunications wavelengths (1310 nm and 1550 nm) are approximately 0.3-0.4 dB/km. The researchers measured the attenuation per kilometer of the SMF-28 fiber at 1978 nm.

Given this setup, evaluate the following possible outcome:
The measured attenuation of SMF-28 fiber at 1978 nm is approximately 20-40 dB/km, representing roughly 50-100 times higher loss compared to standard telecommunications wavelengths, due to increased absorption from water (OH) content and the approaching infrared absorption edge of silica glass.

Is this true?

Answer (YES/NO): NO